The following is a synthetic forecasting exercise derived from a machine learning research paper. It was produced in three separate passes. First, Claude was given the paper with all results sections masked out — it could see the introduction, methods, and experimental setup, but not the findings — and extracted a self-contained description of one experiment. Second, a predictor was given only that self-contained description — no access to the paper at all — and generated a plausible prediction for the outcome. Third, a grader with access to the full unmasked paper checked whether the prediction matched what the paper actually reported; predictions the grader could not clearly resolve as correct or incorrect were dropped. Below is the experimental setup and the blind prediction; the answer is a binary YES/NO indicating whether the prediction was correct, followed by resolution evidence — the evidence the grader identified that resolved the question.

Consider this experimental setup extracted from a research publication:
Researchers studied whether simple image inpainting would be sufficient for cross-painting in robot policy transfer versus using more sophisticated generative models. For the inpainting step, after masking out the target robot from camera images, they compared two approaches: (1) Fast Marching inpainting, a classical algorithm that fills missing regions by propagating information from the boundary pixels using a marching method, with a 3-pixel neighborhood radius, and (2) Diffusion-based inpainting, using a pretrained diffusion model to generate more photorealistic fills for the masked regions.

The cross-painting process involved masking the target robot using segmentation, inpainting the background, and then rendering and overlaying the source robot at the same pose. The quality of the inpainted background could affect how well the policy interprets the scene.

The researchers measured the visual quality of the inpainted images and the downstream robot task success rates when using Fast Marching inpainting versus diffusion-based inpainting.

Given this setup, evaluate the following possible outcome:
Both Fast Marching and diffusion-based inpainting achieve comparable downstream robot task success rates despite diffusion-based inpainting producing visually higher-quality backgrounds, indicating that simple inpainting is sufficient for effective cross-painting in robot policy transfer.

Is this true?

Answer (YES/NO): YES